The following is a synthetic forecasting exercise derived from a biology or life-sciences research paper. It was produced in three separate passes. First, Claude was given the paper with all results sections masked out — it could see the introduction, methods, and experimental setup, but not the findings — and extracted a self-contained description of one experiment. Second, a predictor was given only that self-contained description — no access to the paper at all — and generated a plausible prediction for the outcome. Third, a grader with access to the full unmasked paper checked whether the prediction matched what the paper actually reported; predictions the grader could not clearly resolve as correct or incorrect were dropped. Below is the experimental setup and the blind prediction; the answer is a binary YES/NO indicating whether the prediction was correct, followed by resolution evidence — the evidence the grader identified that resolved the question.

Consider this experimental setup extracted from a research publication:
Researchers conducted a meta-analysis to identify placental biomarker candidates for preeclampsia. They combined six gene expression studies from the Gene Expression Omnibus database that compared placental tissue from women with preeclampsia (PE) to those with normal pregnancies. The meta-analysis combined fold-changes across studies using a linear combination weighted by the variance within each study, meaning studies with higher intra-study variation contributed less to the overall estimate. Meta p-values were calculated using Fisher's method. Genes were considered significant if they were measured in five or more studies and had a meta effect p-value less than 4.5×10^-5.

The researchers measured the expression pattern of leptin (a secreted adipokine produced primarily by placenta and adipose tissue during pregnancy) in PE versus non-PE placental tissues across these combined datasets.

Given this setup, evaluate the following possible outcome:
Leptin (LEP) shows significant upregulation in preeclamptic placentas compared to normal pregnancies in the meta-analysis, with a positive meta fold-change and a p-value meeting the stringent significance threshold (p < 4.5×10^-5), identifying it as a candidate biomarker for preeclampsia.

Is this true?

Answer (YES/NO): YES